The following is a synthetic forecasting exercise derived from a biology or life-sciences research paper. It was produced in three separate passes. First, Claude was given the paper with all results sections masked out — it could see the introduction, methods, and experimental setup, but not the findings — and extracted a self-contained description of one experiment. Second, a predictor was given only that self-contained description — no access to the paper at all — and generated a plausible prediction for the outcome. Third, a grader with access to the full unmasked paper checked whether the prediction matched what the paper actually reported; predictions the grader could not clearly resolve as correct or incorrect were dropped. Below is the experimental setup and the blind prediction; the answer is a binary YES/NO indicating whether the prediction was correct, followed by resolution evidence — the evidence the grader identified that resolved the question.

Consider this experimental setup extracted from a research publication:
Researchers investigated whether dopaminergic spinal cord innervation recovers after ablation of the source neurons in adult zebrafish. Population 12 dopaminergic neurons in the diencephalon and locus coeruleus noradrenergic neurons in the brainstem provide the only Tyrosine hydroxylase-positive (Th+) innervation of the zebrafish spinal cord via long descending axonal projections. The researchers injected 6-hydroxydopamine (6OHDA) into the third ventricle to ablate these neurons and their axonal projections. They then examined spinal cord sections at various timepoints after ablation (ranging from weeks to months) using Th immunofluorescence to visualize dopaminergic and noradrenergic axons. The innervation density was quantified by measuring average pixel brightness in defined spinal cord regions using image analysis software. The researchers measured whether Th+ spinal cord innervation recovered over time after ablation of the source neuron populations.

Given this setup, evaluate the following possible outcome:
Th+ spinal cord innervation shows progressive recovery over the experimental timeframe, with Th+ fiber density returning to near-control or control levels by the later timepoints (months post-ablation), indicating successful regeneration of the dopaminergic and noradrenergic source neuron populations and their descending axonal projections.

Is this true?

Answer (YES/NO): NO